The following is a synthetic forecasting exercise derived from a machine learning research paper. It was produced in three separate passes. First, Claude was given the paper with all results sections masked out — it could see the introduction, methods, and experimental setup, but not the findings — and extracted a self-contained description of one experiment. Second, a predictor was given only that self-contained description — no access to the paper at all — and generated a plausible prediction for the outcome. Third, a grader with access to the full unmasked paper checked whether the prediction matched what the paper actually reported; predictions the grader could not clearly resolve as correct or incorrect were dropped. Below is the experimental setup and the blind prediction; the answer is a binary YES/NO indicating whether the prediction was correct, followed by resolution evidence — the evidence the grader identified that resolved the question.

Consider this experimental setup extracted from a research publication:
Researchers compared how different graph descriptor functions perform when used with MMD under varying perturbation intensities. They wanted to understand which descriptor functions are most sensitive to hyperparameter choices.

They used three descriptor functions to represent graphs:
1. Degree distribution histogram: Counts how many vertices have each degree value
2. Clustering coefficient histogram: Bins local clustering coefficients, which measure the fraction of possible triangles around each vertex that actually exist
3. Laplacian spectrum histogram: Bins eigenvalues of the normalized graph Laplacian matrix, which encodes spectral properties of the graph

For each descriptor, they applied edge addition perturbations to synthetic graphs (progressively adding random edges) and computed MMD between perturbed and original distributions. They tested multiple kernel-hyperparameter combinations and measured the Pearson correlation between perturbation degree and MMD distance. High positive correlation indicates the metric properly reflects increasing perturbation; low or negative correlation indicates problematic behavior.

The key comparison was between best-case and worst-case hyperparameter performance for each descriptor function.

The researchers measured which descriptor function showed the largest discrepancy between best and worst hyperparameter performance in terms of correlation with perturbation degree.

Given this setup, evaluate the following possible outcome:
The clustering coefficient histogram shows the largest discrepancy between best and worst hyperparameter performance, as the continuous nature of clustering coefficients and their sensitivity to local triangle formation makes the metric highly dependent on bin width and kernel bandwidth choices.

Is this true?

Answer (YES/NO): YES